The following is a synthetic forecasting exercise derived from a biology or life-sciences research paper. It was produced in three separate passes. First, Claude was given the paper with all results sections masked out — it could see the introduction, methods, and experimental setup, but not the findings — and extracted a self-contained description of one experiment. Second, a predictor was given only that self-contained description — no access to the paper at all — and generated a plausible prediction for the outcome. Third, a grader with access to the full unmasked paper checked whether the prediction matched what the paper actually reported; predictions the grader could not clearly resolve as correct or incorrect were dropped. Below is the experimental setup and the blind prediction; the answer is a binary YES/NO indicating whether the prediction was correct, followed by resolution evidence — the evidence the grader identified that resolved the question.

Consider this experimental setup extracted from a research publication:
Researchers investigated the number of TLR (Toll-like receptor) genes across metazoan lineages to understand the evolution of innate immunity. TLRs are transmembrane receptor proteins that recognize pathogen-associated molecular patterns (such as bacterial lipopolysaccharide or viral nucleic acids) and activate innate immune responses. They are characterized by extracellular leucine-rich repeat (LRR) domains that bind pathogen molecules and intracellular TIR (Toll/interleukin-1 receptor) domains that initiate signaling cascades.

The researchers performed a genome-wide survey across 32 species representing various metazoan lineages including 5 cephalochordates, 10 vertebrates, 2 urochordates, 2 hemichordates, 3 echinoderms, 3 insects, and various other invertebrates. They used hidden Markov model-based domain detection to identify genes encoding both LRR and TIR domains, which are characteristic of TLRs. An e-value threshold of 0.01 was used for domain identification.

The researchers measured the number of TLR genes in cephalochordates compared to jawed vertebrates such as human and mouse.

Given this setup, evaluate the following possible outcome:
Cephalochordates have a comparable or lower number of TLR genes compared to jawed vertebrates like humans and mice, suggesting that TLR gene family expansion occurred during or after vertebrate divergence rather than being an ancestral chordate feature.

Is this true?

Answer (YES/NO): NO